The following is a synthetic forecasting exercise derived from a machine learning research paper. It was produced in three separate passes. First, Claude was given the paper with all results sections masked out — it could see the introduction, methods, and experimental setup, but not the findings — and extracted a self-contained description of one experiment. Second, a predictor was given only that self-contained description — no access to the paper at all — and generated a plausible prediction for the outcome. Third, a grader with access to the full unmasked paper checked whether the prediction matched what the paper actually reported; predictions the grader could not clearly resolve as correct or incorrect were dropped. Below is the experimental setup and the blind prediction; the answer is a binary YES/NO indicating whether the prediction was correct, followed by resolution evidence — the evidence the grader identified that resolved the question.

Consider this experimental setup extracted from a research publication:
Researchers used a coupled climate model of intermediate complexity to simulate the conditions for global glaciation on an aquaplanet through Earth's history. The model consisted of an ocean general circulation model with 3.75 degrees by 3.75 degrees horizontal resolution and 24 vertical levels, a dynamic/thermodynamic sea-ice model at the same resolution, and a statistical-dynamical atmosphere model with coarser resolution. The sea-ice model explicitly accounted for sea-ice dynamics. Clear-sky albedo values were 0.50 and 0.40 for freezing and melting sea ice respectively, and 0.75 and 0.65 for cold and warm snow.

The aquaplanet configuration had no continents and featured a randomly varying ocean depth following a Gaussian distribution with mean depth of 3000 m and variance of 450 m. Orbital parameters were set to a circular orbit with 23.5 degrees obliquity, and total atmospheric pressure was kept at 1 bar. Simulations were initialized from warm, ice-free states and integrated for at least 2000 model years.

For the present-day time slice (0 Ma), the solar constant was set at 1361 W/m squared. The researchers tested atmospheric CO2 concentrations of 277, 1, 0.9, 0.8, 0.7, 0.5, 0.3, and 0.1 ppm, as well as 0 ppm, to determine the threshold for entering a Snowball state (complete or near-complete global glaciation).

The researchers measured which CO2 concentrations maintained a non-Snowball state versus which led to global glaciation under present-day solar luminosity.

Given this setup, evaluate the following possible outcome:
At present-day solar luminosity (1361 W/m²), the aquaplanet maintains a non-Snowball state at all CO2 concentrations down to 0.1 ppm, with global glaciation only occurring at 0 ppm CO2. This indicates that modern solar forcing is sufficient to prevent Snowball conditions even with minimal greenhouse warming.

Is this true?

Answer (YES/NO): YES